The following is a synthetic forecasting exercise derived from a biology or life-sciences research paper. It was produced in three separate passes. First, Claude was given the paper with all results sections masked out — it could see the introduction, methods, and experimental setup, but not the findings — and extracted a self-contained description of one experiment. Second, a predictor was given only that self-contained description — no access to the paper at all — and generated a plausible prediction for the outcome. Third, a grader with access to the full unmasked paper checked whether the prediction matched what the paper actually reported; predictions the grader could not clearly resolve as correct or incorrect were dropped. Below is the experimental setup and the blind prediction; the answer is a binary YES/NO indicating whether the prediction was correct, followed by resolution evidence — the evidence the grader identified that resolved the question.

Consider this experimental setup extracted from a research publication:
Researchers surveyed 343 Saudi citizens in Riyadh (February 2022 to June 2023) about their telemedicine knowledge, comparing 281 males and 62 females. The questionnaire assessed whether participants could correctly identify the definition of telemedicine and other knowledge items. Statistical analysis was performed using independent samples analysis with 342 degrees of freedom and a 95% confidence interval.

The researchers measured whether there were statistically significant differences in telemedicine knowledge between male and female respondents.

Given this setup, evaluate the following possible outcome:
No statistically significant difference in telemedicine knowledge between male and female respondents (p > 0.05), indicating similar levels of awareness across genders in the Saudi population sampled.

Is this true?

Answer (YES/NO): NO